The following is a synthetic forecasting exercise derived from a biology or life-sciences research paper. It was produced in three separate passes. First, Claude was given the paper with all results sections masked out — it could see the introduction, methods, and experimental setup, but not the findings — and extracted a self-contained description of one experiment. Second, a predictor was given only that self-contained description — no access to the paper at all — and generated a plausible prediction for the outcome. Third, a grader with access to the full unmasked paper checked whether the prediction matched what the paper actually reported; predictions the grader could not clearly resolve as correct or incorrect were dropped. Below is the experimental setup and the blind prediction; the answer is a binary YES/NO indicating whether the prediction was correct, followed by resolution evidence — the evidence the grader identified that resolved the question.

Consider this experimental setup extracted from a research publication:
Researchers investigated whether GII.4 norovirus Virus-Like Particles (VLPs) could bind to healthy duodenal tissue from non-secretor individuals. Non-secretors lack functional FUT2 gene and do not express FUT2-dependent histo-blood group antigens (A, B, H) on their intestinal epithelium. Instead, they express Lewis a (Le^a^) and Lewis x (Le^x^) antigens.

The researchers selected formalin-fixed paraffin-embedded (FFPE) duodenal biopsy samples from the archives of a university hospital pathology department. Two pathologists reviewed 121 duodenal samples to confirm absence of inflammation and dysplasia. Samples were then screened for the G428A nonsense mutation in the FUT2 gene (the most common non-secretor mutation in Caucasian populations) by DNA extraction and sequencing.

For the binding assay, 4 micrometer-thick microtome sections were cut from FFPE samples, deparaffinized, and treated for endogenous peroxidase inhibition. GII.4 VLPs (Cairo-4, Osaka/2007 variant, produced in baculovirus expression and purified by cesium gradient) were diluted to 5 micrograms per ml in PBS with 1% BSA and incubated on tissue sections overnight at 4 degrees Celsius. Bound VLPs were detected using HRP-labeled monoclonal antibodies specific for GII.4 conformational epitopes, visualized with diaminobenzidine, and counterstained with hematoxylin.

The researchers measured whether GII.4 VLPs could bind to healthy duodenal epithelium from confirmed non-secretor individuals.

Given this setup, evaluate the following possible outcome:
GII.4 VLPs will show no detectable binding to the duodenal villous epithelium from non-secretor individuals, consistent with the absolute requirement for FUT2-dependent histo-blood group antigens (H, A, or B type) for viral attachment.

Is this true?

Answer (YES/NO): NO